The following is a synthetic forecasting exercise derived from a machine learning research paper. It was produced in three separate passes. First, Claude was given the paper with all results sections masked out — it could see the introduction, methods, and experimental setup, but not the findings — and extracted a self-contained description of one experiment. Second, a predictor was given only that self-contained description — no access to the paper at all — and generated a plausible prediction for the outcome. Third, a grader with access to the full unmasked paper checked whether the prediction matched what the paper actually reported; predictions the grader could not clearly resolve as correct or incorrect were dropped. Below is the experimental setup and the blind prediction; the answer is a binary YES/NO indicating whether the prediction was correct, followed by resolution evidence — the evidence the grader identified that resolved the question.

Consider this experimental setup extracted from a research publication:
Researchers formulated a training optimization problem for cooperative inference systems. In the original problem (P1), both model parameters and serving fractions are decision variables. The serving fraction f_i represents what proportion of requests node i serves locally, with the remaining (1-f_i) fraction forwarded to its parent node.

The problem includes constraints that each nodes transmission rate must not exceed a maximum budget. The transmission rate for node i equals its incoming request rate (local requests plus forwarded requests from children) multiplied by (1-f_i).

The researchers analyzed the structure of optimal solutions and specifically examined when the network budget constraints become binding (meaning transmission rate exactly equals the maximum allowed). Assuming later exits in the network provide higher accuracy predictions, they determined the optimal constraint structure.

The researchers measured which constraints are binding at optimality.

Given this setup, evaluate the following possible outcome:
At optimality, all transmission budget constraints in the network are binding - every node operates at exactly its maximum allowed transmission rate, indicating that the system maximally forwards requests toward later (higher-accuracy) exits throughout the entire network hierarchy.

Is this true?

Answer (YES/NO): NO